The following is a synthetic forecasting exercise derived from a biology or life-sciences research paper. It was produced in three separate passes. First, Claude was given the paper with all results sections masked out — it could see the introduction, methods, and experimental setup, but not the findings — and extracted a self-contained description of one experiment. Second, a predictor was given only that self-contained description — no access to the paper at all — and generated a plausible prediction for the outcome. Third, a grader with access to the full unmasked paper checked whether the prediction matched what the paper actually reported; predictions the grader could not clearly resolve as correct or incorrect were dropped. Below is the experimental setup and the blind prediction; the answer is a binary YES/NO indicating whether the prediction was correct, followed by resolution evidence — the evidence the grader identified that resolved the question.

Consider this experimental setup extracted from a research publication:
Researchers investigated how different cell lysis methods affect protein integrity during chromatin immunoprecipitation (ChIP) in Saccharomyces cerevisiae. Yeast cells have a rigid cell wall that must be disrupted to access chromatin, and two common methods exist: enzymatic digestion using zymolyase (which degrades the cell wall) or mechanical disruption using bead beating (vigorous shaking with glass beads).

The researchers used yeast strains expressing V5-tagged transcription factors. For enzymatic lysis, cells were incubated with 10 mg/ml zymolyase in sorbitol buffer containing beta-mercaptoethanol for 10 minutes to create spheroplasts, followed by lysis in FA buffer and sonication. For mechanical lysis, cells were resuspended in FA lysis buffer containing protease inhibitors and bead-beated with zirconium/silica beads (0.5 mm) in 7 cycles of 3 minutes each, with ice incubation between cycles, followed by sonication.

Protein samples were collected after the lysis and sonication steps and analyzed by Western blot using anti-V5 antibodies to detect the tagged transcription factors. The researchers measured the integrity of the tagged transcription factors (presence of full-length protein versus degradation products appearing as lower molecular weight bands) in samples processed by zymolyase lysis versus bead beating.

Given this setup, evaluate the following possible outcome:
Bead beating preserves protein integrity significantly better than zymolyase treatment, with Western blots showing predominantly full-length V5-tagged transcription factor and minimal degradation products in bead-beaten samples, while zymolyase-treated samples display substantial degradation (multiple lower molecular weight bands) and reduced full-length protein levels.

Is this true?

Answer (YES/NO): YES